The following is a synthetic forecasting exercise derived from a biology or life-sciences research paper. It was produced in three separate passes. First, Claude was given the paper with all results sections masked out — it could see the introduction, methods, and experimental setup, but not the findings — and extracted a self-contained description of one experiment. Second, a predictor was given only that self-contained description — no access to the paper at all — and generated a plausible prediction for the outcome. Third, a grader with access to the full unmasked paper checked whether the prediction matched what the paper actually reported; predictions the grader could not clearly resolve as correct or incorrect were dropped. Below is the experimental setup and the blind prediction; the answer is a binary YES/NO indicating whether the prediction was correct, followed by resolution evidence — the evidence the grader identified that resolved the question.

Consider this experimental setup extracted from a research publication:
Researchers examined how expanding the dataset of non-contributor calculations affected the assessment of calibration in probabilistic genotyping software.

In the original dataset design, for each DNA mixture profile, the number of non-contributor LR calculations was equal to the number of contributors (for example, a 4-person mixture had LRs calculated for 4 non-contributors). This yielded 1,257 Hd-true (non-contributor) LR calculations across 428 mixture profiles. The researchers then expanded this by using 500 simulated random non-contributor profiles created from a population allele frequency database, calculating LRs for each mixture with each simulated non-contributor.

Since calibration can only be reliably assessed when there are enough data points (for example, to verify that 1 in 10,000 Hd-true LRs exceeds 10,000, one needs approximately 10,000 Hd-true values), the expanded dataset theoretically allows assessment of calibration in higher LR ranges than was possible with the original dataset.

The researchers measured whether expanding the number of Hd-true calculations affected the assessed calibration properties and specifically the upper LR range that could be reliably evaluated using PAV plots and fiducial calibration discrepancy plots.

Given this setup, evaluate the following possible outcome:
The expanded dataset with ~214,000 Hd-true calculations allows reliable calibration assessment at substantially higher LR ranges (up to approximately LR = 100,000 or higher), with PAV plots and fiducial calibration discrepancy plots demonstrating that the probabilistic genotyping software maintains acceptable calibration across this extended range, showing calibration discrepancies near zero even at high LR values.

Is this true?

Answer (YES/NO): NO